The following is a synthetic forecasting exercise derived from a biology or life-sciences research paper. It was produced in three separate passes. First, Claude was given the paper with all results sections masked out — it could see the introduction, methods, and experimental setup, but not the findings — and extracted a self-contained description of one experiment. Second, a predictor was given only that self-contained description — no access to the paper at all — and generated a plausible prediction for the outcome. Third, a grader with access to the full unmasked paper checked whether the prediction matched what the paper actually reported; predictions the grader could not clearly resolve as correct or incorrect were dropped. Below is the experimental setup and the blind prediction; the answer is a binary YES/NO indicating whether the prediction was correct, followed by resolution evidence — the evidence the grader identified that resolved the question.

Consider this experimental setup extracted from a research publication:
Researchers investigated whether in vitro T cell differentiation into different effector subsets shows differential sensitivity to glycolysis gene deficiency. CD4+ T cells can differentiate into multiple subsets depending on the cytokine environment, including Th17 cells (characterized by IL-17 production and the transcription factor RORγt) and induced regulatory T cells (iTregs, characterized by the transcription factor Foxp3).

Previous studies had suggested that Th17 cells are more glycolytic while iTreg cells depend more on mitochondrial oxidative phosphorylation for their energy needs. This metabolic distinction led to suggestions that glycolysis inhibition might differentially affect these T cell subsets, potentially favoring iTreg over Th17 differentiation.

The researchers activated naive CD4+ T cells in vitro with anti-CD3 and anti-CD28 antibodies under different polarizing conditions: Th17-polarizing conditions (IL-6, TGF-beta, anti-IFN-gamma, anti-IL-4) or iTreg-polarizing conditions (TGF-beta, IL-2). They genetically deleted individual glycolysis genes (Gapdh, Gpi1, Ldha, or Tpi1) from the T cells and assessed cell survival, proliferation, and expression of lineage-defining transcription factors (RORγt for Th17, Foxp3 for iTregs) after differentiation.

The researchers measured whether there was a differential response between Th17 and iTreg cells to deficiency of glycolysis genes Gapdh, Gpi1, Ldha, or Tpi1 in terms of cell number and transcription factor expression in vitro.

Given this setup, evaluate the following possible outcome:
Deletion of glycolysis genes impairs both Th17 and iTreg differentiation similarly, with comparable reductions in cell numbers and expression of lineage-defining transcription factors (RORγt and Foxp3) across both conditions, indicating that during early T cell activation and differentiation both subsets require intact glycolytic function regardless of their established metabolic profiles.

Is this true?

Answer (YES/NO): YES